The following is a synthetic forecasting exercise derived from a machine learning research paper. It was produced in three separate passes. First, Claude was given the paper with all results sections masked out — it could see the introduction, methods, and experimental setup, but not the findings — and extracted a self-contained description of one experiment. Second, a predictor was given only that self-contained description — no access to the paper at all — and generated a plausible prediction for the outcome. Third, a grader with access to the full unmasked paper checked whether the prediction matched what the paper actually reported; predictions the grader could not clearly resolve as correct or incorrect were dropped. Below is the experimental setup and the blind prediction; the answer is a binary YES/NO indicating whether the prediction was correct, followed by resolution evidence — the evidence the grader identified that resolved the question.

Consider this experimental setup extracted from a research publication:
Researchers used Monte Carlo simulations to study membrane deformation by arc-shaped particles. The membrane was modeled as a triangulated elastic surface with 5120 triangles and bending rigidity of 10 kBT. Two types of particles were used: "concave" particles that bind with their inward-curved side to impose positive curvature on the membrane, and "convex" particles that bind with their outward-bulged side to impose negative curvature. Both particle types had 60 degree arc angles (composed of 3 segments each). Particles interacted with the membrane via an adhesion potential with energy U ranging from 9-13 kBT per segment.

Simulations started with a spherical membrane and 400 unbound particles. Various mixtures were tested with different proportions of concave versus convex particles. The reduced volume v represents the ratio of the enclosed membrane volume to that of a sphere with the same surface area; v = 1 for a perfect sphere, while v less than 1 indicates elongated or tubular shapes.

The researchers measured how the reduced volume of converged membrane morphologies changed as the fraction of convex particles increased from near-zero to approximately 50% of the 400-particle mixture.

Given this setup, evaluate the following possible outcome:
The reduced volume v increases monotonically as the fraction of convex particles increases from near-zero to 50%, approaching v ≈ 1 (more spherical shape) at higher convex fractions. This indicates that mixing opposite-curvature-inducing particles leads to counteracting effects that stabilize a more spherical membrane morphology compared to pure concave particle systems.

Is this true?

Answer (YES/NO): NO